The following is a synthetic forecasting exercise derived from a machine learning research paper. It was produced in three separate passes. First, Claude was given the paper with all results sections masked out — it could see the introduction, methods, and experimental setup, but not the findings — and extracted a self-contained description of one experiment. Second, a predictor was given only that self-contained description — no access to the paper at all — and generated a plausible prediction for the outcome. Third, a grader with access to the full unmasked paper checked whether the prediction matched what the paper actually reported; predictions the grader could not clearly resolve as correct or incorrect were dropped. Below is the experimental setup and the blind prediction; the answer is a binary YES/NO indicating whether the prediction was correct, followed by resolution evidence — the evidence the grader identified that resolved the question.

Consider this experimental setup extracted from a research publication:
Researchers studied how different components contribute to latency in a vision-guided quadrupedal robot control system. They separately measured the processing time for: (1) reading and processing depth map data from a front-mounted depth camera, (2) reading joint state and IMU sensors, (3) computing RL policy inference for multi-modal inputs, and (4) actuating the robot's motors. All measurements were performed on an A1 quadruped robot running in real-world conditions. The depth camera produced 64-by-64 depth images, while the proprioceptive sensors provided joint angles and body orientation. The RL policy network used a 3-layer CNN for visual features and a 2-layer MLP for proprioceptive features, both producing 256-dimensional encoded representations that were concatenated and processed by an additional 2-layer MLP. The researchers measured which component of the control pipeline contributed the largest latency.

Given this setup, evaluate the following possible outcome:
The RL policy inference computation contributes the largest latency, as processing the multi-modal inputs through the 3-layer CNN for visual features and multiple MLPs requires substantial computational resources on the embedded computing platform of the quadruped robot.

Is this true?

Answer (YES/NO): YES